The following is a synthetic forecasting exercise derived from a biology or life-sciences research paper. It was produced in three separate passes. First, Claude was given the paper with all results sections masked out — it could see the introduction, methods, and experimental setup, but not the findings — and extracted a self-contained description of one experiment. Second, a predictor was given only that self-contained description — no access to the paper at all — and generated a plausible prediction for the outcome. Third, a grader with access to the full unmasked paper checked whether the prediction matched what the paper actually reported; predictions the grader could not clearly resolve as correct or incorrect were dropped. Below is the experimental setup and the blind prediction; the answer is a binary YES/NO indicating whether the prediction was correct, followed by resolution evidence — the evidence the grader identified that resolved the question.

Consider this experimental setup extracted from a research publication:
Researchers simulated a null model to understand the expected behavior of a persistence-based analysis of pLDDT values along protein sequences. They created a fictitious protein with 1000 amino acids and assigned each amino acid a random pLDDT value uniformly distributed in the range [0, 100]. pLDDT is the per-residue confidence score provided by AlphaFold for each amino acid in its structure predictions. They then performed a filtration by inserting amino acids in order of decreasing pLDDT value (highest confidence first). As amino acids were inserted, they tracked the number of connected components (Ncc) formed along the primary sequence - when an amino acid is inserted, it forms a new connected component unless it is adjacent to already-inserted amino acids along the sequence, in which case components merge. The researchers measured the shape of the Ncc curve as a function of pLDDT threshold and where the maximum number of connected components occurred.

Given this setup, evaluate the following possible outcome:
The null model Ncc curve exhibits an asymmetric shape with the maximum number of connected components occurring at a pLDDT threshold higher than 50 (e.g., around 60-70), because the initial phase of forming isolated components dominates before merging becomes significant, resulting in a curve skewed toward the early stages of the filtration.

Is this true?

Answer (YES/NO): NO